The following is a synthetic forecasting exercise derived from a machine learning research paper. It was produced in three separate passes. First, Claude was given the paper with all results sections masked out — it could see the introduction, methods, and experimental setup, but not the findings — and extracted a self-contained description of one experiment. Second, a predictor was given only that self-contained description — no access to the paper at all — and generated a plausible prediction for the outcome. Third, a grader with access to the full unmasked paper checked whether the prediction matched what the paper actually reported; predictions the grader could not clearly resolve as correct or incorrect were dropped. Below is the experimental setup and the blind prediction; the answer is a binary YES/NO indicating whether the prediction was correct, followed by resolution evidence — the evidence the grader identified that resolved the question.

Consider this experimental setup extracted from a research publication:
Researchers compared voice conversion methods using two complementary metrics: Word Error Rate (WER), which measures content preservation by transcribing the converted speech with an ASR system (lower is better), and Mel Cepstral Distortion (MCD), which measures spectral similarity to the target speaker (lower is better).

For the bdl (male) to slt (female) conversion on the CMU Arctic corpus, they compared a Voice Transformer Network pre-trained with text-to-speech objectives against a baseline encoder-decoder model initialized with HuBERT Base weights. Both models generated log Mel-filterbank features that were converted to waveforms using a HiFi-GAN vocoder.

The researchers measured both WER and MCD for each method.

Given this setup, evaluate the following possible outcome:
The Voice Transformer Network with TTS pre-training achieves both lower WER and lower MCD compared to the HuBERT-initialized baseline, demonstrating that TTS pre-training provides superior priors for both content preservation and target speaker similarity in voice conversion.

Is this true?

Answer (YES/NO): NO